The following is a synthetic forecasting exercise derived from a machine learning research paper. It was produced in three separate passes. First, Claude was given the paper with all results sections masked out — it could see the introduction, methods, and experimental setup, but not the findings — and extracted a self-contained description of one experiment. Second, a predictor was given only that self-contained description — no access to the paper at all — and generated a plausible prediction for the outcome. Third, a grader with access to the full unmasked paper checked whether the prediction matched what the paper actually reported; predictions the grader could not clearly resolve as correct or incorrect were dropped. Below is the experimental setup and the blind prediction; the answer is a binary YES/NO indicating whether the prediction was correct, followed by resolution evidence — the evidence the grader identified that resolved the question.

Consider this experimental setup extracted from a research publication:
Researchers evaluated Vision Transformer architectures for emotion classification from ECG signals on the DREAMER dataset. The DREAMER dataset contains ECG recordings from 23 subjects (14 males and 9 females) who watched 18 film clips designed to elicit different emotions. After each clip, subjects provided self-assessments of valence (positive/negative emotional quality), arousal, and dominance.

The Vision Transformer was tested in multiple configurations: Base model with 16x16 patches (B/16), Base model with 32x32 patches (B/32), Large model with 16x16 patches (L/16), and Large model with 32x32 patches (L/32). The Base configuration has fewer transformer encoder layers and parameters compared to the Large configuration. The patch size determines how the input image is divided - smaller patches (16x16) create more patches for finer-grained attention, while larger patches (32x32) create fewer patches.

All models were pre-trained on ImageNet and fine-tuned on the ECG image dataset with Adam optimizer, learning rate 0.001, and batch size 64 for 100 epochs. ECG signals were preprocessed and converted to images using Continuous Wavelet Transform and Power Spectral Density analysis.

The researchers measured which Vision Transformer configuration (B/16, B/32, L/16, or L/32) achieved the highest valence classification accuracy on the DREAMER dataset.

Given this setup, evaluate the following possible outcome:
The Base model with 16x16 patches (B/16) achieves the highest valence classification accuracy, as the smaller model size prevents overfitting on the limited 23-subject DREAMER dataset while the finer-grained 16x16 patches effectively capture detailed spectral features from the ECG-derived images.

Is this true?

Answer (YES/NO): NO